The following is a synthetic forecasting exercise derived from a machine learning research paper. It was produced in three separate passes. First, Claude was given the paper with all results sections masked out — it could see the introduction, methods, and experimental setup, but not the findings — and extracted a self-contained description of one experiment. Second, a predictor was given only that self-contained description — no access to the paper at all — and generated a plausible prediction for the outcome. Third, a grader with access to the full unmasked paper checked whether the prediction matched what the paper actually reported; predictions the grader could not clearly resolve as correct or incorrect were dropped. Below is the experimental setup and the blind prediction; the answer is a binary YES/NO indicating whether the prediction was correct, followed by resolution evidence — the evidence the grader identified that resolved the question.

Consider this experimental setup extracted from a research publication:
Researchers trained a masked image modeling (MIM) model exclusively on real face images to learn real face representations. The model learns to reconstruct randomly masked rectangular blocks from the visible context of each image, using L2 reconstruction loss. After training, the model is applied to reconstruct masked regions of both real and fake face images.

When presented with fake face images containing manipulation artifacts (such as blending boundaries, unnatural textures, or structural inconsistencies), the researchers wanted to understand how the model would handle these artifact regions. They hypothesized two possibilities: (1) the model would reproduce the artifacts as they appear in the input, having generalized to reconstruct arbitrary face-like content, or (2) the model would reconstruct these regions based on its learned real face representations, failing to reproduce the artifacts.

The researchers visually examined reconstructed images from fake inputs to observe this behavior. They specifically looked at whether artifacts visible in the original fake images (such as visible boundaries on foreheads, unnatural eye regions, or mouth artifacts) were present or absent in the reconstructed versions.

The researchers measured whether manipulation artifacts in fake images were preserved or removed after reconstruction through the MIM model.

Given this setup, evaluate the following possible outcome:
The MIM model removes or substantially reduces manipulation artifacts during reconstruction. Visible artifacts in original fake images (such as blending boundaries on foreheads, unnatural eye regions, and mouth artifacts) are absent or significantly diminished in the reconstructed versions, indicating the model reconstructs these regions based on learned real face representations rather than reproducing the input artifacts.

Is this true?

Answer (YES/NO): YES